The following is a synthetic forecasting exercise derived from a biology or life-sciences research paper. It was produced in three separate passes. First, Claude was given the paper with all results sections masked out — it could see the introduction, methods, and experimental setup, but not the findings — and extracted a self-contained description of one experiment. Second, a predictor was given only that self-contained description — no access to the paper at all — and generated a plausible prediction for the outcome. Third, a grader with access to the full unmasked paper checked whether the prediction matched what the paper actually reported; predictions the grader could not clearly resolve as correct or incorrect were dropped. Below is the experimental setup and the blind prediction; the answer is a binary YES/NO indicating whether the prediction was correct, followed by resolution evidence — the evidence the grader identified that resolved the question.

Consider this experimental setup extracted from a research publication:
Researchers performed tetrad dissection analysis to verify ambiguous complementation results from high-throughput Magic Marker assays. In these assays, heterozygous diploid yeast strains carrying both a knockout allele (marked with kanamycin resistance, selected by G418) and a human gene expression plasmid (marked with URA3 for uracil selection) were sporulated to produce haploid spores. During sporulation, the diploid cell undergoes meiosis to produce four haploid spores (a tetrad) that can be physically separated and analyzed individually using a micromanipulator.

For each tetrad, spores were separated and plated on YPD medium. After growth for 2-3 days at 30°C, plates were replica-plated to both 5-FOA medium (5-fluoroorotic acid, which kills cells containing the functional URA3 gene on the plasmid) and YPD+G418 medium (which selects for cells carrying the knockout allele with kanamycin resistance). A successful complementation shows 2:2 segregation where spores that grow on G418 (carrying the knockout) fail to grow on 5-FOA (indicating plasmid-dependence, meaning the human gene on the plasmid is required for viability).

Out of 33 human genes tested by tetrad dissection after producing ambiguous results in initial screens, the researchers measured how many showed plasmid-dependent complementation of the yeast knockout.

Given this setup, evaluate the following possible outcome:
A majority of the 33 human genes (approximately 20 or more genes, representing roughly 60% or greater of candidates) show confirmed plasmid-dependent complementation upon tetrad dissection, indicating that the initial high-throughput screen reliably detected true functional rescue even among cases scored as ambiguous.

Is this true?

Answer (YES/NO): NO